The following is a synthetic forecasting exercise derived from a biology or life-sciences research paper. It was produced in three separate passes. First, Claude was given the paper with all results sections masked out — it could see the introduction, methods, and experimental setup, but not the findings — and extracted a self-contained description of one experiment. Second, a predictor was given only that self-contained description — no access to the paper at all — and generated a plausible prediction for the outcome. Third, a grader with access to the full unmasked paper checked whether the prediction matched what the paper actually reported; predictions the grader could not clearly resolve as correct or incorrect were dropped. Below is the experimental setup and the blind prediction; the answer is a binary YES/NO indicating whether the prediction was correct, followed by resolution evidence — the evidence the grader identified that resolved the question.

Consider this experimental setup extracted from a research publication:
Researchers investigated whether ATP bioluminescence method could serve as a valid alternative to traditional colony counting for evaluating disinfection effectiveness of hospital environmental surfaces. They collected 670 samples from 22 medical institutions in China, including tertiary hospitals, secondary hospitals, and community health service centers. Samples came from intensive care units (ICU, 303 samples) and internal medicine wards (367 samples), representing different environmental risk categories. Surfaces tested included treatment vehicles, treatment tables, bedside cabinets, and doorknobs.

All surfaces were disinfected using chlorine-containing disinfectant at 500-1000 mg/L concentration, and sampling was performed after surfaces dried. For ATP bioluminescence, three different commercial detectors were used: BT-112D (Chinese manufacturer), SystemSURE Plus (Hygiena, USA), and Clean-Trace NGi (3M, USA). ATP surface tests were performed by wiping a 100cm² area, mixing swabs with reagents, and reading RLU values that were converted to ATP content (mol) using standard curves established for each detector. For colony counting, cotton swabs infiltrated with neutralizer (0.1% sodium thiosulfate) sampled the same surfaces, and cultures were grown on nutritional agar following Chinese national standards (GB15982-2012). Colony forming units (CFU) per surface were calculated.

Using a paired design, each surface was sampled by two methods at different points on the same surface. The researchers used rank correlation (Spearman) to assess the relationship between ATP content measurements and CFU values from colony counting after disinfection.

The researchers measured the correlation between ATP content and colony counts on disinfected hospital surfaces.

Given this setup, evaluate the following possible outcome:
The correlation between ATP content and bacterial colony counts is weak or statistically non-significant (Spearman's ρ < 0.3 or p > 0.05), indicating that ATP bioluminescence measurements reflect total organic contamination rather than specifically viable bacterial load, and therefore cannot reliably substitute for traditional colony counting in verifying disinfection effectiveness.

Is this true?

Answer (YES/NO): YES